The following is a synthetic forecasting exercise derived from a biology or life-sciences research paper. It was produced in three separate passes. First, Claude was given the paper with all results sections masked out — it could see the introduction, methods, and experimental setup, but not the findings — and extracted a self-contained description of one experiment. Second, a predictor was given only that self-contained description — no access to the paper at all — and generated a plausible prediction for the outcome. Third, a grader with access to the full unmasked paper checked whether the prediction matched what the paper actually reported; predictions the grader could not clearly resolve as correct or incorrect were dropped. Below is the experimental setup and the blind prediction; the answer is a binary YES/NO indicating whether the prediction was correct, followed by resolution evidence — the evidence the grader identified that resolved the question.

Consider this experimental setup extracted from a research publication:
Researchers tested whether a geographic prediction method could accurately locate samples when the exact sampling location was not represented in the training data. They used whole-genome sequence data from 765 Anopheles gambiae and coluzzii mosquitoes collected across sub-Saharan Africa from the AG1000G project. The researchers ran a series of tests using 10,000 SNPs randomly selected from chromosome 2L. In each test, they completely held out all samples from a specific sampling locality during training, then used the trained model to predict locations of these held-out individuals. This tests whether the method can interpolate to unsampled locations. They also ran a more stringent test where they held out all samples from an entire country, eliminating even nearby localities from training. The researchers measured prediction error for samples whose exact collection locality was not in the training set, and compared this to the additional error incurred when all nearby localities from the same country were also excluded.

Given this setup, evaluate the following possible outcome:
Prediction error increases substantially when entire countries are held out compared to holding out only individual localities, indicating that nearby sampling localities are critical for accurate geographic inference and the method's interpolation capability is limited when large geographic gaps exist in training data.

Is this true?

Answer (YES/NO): YES